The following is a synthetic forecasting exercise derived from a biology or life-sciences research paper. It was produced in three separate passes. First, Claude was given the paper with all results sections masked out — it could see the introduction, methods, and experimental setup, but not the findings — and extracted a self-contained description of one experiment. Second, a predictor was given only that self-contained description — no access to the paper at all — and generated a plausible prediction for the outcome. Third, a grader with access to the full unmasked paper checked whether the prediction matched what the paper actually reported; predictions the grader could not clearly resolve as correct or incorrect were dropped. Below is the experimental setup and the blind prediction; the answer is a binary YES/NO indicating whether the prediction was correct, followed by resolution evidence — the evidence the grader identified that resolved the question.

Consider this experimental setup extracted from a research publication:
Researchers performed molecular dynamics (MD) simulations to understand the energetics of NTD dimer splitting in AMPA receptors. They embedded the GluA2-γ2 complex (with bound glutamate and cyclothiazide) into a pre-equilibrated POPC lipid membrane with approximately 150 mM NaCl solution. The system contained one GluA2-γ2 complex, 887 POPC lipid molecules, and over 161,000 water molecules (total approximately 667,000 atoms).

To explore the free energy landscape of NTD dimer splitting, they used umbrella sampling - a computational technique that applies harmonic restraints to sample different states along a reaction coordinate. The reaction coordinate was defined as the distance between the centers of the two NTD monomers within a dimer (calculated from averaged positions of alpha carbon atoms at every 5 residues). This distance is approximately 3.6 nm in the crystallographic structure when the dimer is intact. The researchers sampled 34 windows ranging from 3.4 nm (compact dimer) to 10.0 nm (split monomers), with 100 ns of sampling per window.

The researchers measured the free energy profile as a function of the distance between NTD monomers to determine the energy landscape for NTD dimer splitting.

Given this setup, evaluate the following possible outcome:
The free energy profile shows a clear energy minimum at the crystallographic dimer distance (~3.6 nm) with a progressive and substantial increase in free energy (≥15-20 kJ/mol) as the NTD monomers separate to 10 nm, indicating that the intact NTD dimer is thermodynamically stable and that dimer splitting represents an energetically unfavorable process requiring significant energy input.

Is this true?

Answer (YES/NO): NO